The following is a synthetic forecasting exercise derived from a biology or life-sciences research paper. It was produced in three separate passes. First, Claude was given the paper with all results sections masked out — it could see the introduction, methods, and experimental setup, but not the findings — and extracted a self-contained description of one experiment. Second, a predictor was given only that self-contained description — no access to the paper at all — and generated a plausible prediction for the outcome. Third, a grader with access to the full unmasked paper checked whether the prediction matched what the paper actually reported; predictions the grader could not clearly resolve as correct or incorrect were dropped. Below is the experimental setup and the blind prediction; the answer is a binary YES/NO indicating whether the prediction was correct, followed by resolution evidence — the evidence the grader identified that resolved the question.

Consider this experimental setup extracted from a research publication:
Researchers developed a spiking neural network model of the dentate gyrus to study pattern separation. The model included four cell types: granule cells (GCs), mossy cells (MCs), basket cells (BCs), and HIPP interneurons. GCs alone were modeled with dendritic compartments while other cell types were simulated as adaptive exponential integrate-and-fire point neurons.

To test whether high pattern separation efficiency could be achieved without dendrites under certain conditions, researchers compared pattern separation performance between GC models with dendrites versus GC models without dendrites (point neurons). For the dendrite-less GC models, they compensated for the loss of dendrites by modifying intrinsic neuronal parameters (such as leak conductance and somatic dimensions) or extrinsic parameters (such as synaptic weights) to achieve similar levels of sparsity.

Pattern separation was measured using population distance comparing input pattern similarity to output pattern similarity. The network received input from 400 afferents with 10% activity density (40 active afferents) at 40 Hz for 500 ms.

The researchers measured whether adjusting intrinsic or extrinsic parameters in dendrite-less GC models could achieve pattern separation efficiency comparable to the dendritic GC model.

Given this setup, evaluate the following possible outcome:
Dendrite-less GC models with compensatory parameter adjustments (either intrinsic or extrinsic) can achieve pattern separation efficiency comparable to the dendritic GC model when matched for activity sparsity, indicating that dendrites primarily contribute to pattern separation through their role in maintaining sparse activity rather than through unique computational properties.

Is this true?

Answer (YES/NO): YES